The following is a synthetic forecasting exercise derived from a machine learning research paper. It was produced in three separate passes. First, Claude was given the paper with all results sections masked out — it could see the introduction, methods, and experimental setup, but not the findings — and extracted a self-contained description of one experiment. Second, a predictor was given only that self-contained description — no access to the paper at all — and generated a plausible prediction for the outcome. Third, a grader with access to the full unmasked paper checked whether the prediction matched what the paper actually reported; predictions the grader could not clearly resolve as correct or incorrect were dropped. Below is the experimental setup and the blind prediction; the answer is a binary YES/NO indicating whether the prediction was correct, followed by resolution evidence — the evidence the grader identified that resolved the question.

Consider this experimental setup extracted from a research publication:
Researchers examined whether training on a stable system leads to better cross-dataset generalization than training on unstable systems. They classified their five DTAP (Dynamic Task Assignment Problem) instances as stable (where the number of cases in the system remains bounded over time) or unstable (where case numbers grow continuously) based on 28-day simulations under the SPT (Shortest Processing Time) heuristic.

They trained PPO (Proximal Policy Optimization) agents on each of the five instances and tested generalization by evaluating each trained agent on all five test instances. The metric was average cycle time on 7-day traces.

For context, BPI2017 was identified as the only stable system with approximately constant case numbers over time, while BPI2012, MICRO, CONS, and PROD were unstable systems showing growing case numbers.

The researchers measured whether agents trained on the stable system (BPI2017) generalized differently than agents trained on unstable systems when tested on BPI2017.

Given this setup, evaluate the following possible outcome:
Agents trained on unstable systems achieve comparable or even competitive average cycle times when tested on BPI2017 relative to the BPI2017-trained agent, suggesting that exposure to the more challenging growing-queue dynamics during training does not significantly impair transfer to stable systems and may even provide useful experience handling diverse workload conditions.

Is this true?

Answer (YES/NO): NO